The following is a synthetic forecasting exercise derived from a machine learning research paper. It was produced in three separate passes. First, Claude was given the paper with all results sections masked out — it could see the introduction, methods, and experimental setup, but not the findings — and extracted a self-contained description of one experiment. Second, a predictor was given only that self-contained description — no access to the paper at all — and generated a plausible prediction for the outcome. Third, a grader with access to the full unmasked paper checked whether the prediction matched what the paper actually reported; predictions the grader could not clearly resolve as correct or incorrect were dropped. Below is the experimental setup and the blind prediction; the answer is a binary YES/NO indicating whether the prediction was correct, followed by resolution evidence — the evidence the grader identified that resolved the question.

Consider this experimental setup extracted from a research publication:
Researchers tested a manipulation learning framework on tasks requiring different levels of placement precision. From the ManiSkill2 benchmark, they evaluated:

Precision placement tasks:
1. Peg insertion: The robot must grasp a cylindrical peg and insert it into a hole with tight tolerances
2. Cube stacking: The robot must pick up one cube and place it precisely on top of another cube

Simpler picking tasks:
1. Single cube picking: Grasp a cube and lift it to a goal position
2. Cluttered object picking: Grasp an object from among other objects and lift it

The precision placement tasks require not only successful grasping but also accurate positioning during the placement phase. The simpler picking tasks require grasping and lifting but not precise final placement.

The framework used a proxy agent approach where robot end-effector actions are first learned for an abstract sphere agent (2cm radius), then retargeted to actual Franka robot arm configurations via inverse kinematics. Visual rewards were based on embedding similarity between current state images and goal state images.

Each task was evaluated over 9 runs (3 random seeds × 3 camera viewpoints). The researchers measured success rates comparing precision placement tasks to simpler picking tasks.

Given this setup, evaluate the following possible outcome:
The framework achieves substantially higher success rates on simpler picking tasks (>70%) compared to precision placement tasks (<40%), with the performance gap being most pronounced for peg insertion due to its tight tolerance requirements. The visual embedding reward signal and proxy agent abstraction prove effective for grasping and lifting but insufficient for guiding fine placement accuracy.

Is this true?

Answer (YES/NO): NO